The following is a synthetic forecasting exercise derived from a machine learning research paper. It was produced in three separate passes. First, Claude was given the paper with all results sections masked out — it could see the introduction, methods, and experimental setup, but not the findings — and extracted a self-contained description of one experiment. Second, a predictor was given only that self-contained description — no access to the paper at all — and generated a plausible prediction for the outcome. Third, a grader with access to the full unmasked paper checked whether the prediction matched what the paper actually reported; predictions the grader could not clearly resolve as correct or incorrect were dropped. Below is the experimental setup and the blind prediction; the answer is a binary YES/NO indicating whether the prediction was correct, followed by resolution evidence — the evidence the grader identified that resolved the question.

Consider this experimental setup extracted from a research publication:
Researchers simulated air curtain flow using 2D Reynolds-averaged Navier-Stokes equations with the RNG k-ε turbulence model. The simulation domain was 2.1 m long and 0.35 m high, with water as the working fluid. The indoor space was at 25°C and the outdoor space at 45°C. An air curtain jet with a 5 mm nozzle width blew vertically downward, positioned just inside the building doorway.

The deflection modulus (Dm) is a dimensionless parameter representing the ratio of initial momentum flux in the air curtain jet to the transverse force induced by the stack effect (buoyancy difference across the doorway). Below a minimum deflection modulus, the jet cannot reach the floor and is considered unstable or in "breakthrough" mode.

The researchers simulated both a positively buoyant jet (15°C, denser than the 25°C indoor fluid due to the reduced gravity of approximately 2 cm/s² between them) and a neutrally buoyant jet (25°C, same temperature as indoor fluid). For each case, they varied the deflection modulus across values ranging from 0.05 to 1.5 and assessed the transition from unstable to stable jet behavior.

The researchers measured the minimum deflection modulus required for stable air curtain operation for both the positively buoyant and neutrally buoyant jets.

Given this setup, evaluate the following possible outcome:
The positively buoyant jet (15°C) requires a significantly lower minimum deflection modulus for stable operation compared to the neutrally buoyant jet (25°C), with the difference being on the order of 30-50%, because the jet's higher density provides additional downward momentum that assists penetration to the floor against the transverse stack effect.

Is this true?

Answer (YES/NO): NO